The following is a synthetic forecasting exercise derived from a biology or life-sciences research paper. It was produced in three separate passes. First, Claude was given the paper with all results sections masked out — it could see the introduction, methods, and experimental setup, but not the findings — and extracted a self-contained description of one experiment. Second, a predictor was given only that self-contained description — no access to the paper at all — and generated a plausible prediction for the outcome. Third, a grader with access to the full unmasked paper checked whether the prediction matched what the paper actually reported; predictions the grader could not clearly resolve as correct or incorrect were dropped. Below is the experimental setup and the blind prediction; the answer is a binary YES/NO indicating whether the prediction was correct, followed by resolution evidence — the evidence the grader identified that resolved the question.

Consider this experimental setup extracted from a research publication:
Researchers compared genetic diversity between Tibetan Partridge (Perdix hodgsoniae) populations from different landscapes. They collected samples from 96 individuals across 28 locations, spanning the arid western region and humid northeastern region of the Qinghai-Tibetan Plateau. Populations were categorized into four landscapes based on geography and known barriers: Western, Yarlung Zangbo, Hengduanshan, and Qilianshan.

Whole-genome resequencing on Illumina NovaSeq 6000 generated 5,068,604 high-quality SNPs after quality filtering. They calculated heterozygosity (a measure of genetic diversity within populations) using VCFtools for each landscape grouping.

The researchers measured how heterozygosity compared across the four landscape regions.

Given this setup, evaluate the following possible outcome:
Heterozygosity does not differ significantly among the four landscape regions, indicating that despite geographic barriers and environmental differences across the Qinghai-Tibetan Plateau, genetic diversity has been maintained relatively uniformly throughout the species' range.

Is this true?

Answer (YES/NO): NO